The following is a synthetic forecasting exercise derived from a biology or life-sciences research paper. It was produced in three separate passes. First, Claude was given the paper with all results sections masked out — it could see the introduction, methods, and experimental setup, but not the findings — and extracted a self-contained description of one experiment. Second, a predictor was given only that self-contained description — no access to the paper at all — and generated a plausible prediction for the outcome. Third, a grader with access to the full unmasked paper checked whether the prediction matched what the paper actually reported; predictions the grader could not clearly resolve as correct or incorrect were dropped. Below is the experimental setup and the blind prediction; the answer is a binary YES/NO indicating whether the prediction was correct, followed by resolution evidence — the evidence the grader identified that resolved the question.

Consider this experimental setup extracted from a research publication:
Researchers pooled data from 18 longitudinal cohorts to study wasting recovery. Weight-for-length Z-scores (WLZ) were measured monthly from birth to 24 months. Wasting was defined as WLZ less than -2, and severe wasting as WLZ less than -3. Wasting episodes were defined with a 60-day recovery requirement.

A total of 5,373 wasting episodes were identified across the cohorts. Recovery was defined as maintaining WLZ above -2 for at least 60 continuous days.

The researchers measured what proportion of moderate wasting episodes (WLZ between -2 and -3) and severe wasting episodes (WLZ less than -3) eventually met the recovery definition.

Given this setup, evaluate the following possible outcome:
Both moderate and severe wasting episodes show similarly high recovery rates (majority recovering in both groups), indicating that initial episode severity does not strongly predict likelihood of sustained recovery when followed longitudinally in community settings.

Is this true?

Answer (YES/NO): YES